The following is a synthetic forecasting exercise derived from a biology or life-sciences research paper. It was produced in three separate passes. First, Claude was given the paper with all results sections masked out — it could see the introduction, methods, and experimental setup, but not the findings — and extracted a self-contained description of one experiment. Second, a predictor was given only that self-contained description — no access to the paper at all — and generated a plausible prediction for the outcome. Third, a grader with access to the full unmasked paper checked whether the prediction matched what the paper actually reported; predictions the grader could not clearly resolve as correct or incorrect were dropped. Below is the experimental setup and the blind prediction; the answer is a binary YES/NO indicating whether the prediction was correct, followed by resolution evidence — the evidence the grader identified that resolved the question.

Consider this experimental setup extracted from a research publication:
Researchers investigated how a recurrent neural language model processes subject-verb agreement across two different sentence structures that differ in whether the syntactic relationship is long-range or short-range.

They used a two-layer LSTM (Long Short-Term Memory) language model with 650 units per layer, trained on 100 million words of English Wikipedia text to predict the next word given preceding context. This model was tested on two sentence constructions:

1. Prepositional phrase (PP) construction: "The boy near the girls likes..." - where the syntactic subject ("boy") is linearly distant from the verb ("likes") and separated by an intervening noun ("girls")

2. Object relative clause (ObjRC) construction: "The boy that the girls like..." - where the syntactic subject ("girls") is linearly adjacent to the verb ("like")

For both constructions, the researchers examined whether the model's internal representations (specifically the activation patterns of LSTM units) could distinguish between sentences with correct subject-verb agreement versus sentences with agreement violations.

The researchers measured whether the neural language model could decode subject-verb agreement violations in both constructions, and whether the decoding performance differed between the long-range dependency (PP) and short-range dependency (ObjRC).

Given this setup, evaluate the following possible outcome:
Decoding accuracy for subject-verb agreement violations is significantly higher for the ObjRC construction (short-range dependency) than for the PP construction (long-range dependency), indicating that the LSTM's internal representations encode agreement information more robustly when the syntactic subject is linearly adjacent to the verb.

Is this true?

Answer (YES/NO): NO